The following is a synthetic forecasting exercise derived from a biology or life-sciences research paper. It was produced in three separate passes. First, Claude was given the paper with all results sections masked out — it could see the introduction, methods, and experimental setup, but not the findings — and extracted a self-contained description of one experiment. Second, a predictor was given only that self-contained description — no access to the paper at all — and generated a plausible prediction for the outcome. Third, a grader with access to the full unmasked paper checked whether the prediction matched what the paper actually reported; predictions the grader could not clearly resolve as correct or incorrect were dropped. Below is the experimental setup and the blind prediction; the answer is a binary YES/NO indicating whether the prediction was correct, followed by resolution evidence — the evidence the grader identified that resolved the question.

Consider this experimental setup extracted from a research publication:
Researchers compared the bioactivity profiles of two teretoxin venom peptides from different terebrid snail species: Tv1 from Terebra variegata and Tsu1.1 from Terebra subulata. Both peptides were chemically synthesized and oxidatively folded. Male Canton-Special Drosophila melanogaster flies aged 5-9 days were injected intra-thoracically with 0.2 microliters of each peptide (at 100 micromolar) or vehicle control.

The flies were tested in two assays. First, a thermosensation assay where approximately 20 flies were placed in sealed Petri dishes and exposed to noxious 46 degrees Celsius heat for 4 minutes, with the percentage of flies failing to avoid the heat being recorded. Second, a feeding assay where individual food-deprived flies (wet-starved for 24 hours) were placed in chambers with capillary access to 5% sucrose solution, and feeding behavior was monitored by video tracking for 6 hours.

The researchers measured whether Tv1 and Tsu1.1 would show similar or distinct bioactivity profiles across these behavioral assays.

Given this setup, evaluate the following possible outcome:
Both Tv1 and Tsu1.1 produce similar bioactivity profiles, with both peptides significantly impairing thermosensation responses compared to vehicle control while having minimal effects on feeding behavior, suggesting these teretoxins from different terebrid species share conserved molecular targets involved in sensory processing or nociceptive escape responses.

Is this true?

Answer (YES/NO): NO